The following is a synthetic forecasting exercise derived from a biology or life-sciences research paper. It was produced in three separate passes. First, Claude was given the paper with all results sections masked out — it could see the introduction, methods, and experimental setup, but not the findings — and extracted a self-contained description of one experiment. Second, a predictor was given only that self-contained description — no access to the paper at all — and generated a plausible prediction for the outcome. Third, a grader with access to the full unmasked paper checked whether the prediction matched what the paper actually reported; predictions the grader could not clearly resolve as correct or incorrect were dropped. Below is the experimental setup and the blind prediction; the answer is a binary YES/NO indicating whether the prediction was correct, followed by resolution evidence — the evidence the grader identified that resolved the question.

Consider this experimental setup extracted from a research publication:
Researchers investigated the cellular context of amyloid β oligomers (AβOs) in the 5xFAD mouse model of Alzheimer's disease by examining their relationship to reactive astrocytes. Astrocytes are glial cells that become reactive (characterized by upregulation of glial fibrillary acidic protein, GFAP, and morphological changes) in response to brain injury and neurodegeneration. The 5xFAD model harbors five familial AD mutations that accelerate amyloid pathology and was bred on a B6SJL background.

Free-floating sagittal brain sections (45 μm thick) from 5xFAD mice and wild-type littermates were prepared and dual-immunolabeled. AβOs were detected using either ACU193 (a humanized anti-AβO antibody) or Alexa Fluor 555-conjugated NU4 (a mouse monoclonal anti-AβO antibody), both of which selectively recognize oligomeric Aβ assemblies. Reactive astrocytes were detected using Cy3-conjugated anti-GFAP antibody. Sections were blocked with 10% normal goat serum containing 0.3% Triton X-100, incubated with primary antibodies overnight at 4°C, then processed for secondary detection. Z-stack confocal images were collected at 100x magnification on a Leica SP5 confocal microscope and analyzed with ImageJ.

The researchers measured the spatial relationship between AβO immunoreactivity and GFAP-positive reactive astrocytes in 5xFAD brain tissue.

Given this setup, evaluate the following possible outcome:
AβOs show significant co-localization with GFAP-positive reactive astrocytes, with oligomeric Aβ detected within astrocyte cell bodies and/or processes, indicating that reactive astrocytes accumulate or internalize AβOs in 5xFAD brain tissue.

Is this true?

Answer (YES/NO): NO